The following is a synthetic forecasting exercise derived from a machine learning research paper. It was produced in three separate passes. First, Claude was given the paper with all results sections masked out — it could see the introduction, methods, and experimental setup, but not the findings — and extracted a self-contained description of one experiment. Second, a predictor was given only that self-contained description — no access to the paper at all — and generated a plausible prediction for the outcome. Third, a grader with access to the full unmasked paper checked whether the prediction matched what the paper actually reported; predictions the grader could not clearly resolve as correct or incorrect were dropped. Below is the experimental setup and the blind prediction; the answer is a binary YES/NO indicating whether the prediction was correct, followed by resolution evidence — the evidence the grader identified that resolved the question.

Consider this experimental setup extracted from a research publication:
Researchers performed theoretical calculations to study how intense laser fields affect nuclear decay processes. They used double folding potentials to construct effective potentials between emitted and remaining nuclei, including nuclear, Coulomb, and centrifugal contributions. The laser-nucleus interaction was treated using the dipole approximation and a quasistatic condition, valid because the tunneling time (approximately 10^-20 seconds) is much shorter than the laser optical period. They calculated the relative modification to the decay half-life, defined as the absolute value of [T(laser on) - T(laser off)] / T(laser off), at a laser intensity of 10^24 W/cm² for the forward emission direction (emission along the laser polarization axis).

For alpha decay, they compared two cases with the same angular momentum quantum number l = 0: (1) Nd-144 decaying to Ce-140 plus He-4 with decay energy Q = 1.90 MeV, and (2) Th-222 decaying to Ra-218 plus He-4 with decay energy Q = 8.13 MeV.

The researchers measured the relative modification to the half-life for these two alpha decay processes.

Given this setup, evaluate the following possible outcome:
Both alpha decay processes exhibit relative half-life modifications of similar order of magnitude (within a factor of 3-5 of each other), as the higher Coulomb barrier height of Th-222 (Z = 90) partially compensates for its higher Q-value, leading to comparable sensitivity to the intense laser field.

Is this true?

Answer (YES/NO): NO